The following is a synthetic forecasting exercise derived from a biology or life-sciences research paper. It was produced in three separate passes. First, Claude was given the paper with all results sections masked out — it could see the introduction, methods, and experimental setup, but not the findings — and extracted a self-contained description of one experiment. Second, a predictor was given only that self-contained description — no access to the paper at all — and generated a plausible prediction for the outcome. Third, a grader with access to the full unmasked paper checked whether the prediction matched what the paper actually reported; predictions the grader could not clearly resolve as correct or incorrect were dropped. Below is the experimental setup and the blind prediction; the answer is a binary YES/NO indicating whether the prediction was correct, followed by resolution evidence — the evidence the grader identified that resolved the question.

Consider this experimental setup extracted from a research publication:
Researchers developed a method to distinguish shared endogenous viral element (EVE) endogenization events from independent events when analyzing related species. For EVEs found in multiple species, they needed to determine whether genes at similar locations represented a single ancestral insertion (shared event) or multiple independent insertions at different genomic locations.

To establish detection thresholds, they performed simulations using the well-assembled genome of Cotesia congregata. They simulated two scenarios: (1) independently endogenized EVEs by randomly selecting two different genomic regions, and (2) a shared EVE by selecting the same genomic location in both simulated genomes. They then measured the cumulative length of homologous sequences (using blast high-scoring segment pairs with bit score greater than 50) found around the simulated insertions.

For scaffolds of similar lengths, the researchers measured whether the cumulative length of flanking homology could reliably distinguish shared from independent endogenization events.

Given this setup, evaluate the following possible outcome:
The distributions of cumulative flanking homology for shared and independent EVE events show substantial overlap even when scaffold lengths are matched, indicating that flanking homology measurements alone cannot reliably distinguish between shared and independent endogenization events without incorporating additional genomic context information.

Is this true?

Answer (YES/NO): NO